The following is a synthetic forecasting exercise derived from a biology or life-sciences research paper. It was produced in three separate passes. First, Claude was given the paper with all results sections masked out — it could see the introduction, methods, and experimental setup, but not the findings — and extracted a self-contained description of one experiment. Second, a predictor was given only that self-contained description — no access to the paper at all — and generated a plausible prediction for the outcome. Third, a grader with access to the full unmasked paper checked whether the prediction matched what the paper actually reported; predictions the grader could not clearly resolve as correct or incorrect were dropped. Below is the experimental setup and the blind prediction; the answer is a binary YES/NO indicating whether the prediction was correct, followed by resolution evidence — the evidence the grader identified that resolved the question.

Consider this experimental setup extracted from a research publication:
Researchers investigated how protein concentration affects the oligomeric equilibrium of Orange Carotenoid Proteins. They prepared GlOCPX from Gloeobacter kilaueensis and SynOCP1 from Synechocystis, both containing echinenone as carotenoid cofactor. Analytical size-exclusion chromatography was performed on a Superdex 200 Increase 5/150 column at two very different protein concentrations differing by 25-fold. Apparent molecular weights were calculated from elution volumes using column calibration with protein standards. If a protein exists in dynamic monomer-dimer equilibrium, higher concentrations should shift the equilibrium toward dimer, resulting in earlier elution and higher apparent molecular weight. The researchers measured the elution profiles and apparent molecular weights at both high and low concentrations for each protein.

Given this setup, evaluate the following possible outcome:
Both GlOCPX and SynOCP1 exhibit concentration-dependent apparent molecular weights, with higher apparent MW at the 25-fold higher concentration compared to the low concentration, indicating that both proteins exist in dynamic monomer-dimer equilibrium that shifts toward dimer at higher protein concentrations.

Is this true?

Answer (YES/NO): NO